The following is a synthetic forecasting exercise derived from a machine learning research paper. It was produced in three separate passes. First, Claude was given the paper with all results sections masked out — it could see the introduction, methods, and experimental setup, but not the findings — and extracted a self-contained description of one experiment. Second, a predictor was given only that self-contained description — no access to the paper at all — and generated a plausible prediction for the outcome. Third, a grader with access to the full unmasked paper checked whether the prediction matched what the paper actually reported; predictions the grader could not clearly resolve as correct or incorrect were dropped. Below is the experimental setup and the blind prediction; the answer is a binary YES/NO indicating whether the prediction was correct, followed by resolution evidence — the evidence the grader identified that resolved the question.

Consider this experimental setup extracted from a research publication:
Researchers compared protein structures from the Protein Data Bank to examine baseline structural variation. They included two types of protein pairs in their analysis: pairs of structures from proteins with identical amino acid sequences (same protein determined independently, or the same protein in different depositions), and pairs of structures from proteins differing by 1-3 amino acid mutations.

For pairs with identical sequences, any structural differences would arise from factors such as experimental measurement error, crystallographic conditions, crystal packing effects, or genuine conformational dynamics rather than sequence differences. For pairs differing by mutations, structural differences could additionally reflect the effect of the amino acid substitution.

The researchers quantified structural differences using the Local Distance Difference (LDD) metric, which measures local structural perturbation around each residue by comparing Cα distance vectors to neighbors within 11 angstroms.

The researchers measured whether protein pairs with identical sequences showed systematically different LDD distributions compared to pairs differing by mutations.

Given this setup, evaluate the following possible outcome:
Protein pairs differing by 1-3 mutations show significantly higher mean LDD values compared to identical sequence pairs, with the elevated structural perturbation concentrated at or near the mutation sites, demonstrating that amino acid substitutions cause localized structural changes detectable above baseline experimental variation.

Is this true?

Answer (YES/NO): YES